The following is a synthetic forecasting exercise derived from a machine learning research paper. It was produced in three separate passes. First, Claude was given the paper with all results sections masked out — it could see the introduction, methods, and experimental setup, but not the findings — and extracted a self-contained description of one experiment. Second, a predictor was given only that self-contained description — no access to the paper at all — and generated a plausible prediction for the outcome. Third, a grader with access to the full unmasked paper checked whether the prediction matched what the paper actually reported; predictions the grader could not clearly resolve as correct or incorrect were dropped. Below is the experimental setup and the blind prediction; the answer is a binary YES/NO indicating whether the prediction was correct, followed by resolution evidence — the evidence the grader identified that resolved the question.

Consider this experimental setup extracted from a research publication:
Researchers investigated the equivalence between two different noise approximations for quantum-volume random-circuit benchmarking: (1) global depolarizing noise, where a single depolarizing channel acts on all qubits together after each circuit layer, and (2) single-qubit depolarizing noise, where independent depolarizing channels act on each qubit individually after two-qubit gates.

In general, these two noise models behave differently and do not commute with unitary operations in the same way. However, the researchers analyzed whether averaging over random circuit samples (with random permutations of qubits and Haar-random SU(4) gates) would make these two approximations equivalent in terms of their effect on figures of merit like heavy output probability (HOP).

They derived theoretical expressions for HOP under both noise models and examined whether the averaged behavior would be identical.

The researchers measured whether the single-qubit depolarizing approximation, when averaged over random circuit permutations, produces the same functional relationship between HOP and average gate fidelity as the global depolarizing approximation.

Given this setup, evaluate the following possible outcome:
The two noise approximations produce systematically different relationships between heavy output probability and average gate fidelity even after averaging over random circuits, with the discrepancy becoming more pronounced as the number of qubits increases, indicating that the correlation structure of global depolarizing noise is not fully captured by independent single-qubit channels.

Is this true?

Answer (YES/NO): NO